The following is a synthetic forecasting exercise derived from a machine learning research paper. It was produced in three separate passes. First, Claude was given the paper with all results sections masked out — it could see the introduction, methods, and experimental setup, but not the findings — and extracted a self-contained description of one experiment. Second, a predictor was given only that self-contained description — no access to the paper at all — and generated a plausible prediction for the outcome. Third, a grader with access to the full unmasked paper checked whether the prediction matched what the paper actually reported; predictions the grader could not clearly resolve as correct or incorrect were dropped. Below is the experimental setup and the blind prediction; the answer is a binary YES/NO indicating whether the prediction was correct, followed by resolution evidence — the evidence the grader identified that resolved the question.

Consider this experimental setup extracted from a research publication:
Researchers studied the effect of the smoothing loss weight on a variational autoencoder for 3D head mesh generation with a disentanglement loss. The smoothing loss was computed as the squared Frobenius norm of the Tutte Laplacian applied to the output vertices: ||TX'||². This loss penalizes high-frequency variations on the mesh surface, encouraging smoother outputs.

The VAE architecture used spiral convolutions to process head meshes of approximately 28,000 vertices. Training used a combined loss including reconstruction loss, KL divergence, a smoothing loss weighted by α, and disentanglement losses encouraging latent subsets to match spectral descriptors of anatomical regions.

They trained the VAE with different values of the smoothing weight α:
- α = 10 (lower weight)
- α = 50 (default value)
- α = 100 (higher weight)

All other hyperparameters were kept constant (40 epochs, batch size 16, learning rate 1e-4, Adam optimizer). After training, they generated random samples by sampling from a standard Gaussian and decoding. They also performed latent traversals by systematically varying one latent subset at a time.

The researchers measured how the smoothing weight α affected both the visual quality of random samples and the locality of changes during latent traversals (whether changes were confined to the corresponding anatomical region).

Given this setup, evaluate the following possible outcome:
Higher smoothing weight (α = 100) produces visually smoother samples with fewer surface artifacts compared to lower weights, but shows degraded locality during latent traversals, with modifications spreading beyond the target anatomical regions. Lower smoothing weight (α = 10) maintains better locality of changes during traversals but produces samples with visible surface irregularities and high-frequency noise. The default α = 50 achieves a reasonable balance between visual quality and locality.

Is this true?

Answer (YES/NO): NO